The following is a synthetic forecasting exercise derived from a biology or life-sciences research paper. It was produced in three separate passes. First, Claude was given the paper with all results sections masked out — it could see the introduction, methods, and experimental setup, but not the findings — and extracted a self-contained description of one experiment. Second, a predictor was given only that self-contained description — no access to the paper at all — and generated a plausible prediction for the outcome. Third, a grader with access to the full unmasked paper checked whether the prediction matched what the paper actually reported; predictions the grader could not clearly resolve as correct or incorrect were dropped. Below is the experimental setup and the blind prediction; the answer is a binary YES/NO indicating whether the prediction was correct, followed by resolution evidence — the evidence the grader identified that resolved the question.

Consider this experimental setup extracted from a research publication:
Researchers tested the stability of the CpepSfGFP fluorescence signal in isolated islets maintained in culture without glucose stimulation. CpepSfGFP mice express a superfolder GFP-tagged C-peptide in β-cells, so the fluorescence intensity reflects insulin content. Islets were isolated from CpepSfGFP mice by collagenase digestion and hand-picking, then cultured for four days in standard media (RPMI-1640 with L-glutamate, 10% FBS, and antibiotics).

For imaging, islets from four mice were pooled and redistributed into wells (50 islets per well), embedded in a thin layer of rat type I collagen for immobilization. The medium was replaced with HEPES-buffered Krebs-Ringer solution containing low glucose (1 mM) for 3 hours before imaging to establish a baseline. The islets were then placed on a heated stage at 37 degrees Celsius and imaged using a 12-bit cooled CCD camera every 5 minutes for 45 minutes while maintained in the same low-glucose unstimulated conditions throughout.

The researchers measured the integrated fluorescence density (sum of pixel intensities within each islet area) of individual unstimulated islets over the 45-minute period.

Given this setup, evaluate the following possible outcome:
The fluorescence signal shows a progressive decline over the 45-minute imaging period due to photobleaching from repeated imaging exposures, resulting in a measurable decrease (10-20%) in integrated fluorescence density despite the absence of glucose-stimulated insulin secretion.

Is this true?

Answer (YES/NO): NO